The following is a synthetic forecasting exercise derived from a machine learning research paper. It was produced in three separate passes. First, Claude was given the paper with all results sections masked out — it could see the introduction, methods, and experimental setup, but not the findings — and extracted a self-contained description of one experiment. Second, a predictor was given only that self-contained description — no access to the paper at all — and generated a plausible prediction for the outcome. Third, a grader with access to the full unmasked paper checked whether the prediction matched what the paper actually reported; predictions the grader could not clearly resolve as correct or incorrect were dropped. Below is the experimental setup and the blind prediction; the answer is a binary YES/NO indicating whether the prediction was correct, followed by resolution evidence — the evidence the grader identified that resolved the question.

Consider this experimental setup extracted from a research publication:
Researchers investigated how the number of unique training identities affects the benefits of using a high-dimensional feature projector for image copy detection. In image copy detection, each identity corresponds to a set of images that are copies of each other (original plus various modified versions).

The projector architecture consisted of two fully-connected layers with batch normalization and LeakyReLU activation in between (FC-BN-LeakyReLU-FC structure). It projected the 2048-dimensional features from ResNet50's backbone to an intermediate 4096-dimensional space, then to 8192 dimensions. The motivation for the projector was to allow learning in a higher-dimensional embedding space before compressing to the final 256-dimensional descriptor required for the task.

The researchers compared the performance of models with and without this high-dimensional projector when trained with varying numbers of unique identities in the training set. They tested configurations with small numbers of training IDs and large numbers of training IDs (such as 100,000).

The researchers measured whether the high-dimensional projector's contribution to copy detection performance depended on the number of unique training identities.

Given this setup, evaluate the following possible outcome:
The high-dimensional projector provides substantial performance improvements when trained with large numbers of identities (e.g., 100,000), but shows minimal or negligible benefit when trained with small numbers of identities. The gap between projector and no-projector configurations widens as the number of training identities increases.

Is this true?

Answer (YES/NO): YES